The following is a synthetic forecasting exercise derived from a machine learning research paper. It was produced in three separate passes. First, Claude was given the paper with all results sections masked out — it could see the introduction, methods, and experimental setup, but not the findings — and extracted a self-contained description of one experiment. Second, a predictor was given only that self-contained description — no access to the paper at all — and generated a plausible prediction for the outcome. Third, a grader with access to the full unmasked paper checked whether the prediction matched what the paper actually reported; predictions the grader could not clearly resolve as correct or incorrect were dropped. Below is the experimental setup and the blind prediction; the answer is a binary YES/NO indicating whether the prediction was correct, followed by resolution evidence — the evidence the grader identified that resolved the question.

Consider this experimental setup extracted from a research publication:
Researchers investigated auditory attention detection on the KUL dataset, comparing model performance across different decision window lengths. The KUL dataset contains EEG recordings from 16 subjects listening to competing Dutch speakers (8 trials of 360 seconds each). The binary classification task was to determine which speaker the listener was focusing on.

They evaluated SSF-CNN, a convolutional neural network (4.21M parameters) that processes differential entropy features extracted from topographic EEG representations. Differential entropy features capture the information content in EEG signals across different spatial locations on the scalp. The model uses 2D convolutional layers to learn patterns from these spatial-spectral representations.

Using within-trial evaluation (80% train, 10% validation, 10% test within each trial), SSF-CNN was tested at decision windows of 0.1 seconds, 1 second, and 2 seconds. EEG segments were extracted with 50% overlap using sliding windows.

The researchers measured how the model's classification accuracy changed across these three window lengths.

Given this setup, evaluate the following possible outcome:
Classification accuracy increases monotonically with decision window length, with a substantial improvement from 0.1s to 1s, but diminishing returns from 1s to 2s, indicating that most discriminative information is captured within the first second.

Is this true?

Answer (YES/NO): NO